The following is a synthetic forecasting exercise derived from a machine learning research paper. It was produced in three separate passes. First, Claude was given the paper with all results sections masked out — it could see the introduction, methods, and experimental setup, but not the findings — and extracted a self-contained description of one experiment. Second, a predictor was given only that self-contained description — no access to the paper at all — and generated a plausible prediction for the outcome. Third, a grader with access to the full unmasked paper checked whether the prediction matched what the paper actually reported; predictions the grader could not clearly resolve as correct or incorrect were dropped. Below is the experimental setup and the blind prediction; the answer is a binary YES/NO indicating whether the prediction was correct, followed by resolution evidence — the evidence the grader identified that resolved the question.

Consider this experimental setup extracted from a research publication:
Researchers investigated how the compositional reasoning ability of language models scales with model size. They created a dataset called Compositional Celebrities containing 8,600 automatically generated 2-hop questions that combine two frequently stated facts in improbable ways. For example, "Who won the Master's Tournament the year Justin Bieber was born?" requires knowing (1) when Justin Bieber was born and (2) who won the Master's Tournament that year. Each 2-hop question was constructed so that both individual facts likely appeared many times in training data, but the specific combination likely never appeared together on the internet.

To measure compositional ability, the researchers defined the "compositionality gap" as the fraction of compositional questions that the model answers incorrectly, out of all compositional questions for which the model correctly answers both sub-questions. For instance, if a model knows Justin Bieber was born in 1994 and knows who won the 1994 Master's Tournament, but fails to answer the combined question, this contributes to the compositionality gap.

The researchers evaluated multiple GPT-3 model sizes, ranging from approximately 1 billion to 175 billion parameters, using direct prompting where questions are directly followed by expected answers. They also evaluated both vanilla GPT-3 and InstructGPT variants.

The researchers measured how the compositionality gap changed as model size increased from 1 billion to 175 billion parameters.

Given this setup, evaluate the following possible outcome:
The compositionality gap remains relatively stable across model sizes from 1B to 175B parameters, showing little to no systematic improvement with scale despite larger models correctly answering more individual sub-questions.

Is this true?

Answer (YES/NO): YES